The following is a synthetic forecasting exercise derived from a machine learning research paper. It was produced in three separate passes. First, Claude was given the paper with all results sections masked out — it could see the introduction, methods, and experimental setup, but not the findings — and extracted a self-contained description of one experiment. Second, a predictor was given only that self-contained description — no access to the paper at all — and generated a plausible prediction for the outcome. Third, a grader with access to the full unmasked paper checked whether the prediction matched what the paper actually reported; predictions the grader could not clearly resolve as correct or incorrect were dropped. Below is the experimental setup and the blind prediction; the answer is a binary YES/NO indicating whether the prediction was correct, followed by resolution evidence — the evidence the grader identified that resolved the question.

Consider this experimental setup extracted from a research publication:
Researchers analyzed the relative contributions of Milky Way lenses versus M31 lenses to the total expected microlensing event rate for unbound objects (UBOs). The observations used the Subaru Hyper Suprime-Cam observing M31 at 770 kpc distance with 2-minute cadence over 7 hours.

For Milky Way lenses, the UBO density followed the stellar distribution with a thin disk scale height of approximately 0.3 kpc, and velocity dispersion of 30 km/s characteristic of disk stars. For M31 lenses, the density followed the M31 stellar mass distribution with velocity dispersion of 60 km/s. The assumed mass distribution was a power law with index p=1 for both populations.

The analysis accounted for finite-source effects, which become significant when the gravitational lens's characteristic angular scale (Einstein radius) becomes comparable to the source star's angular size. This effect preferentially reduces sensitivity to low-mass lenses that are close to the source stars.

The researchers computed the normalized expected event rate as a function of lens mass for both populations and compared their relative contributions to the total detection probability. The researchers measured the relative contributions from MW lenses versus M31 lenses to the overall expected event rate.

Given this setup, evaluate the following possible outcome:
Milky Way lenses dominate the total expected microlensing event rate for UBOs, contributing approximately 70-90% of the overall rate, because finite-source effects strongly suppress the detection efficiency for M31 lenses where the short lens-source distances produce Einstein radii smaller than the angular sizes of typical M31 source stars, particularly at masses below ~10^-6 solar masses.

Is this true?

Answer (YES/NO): NO